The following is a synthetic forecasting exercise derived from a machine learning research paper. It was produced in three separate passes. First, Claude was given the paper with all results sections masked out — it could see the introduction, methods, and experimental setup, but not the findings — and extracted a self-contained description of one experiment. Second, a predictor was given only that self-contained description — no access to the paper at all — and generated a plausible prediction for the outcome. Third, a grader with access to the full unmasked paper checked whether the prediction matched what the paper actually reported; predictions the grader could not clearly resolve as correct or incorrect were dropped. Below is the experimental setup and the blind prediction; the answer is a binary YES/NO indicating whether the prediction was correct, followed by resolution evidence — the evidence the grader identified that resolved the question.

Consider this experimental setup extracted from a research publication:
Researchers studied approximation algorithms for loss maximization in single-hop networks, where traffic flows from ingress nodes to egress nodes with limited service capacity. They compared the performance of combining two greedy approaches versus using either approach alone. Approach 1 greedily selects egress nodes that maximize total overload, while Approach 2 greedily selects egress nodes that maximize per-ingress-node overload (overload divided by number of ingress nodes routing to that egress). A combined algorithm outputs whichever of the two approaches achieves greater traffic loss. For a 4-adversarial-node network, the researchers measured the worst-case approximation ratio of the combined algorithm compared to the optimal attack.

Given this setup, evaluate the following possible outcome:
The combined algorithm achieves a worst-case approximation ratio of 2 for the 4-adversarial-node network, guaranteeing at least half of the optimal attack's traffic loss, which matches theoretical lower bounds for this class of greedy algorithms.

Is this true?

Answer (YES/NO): NO